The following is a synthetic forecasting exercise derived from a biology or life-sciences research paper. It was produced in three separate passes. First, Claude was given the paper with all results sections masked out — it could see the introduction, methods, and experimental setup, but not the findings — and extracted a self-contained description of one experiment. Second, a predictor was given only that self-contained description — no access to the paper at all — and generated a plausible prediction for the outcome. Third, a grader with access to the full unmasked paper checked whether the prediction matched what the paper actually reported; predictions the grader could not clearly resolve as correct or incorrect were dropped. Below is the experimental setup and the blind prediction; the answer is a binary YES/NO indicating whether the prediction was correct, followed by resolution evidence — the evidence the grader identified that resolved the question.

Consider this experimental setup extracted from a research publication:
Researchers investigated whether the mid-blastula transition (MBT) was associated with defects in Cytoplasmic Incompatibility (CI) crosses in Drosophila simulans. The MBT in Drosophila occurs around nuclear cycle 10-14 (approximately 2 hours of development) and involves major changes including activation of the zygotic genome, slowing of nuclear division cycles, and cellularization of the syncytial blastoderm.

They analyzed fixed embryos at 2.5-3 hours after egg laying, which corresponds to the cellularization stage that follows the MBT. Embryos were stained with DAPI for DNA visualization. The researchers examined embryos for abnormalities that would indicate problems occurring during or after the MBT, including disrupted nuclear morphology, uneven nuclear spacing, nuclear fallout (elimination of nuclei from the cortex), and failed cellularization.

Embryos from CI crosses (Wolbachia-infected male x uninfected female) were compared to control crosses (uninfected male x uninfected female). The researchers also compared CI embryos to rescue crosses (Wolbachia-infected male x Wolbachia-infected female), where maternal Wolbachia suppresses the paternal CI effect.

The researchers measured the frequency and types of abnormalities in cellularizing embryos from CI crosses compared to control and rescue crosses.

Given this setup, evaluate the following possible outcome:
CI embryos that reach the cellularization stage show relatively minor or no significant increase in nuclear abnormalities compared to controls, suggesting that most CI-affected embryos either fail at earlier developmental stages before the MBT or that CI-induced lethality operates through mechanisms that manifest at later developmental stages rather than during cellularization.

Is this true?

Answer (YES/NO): NO